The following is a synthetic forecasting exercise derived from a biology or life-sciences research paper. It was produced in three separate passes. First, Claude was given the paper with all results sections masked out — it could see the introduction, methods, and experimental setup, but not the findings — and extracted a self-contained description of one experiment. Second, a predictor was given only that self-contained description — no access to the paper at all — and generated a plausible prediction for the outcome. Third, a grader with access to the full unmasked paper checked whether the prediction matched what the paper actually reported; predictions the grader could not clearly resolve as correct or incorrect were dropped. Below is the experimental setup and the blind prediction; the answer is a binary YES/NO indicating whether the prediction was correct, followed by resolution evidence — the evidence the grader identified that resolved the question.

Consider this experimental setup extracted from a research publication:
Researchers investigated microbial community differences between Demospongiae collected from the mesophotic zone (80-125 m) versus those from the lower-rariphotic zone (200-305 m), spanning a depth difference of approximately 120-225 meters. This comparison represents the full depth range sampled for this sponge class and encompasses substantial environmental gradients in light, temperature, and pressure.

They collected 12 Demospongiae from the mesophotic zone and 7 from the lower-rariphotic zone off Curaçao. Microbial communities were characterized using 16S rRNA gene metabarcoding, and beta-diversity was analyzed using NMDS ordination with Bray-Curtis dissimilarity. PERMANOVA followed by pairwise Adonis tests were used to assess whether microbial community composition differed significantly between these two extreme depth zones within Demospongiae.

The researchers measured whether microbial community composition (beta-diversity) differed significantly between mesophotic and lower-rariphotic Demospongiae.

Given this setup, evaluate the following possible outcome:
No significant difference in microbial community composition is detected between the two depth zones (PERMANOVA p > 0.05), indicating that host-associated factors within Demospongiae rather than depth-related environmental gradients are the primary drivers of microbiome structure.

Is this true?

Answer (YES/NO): NO